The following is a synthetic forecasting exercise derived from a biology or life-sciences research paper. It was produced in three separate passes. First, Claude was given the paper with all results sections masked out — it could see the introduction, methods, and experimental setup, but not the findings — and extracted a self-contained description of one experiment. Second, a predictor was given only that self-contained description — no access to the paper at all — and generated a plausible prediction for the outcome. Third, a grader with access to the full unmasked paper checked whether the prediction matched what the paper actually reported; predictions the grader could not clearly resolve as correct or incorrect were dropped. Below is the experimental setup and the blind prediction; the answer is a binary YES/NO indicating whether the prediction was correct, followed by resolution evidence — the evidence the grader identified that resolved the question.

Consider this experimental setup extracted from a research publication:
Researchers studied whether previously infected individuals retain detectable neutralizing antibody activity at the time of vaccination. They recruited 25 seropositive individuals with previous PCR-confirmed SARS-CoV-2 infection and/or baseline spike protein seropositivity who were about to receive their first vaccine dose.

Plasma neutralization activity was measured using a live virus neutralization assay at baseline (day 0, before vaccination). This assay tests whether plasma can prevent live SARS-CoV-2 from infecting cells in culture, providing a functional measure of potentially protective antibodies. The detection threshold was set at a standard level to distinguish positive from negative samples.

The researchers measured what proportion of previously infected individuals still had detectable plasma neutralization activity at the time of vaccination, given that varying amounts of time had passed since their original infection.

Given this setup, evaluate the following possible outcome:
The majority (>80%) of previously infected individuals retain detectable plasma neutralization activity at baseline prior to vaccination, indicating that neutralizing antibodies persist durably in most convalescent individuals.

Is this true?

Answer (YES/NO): NO